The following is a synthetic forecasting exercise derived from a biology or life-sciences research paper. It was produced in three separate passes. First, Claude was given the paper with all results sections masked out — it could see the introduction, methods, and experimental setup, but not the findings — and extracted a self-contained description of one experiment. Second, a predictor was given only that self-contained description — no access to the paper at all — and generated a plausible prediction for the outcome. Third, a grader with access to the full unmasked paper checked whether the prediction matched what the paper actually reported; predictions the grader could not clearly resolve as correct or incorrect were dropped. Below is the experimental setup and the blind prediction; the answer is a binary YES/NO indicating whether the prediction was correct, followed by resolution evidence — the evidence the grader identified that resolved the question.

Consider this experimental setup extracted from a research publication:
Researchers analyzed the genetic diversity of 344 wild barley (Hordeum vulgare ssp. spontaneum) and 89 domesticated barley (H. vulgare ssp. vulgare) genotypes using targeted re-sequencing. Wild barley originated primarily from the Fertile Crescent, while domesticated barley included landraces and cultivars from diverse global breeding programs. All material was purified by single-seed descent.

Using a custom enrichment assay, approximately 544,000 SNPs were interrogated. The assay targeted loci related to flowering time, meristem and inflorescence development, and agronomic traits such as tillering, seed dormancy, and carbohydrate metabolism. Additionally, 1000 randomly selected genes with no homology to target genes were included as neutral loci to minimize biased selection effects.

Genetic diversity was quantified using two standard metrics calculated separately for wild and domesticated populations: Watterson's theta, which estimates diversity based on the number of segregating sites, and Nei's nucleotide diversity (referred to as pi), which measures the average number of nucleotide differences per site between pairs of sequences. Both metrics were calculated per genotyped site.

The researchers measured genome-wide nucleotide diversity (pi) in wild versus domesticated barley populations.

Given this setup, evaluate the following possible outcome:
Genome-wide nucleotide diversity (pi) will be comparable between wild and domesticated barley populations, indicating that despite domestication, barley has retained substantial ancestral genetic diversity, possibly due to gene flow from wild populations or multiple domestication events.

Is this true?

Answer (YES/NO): NO